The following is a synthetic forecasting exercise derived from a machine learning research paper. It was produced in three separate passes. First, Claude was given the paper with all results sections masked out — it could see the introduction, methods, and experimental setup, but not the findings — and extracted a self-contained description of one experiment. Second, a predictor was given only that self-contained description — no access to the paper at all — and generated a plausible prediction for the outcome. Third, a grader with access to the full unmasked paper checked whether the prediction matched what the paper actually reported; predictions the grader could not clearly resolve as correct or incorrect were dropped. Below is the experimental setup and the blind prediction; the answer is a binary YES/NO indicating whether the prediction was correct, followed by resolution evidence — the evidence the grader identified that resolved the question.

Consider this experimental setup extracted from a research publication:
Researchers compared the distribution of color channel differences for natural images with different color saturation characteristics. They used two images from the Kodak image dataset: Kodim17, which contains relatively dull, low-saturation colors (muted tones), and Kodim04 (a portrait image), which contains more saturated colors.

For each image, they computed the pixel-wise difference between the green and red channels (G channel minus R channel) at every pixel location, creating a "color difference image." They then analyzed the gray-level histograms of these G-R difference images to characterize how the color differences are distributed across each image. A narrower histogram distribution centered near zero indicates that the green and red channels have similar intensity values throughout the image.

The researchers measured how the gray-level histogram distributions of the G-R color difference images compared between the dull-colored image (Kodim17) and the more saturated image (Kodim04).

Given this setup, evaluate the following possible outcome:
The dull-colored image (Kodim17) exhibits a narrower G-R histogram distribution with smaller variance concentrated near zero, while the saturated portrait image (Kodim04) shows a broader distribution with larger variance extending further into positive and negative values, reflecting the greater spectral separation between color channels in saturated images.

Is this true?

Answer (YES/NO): YES